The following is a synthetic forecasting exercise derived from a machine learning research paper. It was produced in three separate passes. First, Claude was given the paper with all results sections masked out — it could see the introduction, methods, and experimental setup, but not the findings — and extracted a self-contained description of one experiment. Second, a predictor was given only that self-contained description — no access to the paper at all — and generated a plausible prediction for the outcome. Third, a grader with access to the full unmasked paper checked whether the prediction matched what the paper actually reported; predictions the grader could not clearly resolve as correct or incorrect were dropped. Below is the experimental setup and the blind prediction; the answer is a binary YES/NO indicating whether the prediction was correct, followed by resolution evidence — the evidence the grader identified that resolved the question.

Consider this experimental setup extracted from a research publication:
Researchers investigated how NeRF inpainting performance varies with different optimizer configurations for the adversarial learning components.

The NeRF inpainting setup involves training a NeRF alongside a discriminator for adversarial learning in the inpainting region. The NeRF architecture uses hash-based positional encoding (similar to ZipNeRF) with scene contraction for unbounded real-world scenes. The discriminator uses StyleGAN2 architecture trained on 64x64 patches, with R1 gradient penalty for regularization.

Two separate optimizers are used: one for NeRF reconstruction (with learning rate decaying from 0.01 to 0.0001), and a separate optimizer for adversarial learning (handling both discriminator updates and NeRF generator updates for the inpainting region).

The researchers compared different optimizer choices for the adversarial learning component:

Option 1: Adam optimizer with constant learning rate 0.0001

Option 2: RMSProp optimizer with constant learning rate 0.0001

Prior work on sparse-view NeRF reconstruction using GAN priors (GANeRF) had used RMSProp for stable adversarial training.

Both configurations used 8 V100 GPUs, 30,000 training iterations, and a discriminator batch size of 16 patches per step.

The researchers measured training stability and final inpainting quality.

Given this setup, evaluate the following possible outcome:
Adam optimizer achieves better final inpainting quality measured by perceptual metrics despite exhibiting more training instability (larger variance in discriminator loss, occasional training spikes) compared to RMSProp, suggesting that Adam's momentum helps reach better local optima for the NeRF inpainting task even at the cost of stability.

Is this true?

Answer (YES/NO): NO